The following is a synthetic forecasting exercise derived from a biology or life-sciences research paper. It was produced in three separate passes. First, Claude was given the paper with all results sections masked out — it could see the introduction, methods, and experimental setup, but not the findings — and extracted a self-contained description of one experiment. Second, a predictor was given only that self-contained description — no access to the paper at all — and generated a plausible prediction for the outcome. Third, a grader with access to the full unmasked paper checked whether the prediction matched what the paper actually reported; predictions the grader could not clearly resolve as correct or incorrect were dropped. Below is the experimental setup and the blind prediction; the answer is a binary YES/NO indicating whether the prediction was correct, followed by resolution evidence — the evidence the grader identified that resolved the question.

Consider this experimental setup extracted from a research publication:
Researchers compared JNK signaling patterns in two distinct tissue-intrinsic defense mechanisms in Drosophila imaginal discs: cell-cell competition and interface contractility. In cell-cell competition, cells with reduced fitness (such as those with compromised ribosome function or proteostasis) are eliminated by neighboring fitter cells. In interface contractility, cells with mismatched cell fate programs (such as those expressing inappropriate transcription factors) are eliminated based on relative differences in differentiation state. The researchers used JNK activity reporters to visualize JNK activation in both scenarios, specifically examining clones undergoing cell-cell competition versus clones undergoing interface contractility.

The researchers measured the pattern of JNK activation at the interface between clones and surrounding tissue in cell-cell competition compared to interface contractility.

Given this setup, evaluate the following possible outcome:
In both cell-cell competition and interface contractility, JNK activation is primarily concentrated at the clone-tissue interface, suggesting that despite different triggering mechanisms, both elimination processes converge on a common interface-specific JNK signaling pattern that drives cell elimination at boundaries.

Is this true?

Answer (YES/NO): NO